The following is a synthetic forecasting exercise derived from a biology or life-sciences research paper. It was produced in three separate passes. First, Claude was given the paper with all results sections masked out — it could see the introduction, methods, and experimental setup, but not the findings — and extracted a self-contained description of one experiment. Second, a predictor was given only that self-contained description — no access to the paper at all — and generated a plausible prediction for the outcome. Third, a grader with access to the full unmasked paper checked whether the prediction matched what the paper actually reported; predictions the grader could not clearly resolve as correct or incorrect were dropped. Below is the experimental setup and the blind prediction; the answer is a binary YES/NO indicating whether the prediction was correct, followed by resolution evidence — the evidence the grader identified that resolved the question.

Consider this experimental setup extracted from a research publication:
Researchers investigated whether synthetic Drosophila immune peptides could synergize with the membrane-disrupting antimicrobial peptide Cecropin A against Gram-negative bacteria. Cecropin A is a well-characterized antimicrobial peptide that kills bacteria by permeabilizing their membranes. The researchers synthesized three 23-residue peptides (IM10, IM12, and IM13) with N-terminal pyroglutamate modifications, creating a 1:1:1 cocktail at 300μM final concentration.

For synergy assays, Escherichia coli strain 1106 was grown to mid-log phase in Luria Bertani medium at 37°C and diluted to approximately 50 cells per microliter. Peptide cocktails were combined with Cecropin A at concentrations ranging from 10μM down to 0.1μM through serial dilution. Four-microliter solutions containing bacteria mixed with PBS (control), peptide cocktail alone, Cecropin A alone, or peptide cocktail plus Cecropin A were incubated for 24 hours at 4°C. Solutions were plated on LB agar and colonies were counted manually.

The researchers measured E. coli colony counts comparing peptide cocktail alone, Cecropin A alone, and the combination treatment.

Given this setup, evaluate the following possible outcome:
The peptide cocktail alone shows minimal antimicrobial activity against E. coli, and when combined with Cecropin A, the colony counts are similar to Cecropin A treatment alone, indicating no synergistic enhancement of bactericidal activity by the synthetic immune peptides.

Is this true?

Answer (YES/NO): YES